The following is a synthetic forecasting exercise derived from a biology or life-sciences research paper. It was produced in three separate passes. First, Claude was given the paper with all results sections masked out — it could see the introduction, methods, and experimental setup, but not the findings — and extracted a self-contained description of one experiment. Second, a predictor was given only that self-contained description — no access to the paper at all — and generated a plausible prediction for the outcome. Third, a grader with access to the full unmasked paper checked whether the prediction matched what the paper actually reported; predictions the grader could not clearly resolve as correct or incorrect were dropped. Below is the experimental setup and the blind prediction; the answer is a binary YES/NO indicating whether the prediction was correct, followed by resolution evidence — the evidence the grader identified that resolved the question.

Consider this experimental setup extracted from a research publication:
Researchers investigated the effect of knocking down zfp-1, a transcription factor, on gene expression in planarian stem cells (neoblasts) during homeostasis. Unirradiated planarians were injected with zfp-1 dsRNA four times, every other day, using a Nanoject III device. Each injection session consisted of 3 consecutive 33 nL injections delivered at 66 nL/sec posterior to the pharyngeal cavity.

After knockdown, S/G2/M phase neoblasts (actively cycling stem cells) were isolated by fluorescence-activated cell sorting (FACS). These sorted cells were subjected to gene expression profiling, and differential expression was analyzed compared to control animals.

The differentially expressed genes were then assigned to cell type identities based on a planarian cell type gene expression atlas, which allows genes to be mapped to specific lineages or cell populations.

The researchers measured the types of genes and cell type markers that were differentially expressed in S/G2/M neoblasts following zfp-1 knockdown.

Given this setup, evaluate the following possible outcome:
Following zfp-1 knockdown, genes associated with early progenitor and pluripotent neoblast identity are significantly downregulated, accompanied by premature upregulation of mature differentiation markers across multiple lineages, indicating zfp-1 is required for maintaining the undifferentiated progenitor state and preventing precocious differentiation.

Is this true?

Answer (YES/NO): NO